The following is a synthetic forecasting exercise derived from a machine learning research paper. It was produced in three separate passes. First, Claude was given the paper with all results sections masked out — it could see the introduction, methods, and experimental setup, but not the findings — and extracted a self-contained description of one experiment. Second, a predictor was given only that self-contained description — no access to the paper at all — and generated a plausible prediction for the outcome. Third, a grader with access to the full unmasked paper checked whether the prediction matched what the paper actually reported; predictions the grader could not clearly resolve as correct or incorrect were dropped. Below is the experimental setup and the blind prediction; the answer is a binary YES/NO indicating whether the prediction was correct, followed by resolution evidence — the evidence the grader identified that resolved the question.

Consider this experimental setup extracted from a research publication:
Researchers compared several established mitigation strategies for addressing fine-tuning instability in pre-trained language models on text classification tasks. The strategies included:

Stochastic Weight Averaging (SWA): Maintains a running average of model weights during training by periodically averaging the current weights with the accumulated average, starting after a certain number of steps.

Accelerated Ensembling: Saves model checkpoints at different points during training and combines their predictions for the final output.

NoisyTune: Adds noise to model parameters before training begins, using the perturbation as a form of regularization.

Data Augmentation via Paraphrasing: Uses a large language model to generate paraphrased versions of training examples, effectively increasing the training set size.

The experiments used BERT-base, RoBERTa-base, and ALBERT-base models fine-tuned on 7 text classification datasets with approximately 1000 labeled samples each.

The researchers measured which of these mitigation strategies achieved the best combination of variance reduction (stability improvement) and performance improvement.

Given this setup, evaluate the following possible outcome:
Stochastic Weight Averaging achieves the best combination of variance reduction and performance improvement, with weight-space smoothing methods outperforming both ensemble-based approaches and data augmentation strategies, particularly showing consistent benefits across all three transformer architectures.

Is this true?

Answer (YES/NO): NO